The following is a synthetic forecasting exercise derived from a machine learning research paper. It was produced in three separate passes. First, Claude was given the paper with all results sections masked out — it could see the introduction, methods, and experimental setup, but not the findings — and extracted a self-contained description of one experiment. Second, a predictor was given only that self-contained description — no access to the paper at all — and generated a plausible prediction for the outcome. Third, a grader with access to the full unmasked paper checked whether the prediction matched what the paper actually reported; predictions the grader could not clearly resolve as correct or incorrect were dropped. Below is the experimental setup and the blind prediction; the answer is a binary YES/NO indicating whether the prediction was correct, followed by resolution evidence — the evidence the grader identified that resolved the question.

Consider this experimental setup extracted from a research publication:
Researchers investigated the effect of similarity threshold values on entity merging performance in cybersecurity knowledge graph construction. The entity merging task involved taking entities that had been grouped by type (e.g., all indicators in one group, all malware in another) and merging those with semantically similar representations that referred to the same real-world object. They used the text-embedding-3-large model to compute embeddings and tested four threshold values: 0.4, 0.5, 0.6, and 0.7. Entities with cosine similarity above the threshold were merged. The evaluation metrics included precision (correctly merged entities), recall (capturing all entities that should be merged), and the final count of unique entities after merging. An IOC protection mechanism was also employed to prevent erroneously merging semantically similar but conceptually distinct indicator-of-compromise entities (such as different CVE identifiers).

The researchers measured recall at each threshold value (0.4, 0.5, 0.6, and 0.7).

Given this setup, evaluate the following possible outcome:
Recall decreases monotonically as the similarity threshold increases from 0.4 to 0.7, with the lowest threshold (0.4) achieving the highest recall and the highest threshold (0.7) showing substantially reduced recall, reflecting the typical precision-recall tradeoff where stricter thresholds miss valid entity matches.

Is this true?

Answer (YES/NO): NO